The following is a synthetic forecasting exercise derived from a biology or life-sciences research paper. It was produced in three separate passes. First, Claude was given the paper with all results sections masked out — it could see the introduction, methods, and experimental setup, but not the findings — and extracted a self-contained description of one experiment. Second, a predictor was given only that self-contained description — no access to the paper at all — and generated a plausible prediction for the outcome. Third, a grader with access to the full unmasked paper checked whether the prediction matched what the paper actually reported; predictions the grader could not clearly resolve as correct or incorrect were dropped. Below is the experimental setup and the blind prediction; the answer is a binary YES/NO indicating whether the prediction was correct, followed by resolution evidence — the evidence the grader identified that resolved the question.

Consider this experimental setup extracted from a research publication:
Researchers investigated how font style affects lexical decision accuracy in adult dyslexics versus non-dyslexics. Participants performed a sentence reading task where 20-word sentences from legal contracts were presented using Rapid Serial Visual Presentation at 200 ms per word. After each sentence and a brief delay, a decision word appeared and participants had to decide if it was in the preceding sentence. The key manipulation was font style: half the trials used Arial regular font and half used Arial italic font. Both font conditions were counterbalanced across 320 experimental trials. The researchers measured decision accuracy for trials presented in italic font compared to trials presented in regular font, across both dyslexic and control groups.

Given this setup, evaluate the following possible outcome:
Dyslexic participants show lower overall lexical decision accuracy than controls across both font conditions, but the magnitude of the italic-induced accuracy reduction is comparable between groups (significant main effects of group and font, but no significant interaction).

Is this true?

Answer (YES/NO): NO